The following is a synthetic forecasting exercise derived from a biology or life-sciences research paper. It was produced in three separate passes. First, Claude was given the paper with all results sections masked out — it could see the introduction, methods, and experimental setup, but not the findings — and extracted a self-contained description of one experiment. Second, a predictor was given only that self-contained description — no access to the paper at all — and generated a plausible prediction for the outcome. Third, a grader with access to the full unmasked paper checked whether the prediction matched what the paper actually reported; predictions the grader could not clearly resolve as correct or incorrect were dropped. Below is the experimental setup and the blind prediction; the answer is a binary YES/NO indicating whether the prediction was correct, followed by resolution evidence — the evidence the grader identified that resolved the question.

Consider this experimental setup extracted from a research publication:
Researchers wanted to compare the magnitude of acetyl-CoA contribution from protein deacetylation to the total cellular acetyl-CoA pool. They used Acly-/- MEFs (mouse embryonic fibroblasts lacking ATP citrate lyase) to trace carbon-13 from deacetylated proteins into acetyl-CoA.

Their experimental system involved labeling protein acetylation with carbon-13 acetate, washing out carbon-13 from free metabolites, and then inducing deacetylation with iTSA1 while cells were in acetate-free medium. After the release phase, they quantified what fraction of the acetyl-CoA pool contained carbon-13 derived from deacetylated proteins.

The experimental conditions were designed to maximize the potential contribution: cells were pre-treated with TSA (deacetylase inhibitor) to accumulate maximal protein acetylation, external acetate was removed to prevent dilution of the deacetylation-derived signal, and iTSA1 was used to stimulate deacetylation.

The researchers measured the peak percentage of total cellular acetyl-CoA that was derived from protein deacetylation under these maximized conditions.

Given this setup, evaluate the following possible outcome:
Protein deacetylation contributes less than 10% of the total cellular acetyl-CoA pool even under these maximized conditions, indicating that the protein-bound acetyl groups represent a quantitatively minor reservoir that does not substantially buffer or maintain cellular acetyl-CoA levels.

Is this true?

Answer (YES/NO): YES